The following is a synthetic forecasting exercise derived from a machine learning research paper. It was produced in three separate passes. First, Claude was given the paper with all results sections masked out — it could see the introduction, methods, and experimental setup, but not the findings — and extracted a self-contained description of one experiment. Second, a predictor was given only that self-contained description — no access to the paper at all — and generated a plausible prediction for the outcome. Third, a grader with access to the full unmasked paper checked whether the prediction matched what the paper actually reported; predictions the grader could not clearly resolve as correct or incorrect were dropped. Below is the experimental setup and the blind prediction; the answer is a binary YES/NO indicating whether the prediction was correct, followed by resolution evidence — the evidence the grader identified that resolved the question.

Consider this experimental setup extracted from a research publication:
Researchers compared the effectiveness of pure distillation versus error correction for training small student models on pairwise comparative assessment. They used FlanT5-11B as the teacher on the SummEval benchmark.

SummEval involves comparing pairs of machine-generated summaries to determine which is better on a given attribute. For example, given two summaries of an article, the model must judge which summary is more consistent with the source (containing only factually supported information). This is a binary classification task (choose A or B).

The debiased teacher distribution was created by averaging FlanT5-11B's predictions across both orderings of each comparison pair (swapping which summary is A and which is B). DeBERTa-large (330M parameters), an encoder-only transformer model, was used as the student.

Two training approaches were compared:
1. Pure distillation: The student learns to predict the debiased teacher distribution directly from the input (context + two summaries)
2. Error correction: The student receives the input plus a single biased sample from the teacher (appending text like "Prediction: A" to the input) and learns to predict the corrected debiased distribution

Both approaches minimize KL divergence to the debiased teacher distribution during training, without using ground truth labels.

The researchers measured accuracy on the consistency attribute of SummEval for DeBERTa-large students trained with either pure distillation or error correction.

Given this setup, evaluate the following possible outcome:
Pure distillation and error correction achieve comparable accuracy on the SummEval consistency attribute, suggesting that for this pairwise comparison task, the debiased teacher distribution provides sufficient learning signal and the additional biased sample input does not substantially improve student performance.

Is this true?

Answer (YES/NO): YES